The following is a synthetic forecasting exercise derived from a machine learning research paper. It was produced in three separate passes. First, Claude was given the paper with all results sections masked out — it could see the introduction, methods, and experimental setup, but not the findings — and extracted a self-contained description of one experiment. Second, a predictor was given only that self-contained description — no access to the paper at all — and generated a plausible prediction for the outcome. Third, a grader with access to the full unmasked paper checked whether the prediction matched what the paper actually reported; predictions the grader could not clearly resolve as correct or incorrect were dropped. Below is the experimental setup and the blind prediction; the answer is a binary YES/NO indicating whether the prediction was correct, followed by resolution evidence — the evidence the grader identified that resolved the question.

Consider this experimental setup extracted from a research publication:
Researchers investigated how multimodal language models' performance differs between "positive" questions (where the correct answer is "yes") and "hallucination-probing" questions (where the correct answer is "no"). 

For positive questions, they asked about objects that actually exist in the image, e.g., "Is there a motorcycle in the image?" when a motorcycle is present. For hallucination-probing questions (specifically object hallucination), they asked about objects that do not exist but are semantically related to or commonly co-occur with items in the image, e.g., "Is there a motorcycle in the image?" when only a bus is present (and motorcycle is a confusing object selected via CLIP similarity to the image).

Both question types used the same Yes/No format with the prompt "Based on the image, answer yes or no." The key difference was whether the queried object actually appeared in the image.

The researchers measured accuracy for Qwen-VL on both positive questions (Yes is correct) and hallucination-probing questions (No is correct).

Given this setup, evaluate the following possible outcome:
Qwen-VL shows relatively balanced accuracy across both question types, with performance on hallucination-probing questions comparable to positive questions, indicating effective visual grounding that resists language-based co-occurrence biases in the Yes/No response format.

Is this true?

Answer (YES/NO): NO